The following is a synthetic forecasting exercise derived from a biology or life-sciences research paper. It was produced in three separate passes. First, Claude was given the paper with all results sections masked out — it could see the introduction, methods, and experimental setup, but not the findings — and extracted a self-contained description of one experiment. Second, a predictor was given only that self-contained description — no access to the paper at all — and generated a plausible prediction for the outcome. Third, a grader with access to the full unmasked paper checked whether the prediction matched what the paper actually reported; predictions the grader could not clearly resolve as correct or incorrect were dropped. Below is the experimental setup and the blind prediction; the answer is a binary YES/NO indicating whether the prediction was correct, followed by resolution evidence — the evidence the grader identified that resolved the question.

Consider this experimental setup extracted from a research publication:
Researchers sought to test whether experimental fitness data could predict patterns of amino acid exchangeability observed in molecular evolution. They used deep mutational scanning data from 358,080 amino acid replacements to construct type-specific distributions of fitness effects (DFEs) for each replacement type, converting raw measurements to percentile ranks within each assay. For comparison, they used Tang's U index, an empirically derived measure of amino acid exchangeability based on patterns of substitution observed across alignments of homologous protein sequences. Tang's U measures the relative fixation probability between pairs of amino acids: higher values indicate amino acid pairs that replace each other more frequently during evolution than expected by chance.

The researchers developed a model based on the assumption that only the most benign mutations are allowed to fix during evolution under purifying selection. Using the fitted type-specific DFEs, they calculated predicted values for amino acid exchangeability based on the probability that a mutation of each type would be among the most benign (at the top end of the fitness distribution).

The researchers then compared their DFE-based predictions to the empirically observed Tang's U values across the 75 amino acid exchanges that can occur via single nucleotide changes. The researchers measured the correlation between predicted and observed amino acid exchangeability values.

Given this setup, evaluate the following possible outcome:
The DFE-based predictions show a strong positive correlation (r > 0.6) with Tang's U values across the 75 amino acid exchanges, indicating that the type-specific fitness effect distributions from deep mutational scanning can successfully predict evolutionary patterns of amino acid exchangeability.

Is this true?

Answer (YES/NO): YES